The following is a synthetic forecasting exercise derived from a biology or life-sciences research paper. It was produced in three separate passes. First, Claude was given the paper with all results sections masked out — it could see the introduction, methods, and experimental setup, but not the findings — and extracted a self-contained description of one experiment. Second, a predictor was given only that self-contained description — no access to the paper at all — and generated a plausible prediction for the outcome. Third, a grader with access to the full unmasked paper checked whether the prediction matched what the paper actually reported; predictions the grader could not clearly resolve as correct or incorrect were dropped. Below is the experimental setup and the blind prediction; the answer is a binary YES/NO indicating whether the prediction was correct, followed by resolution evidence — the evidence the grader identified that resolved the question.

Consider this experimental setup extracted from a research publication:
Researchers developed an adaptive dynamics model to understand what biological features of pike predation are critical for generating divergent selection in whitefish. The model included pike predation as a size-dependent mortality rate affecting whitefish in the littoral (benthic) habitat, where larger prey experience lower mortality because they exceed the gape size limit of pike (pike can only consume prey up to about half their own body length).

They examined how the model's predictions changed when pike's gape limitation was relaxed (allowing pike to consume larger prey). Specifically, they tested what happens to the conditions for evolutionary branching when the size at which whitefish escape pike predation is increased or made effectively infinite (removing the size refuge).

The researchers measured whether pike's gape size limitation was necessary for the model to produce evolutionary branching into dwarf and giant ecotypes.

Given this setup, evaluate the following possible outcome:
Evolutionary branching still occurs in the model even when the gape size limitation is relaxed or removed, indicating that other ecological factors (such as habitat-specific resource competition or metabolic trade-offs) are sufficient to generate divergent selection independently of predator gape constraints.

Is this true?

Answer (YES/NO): NO